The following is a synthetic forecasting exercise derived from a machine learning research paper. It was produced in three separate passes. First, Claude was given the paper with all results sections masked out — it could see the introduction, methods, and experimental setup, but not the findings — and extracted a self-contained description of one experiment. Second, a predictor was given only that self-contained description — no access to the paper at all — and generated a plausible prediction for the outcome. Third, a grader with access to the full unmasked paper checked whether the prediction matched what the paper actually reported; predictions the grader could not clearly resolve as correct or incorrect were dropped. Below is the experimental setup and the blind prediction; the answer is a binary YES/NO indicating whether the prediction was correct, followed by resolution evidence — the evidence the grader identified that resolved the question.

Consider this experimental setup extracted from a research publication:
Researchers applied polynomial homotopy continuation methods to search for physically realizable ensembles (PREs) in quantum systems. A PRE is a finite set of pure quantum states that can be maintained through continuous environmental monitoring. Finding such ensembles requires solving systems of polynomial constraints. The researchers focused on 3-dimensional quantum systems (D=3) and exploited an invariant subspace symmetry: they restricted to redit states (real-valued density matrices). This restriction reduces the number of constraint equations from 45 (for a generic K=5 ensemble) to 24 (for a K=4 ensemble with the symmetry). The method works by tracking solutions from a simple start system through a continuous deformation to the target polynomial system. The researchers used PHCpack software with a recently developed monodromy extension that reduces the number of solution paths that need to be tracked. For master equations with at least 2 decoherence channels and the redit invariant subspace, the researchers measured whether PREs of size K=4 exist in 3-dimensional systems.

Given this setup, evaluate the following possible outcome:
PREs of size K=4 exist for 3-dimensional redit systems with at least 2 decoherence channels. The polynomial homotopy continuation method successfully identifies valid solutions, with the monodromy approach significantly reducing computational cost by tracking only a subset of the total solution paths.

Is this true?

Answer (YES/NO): NO